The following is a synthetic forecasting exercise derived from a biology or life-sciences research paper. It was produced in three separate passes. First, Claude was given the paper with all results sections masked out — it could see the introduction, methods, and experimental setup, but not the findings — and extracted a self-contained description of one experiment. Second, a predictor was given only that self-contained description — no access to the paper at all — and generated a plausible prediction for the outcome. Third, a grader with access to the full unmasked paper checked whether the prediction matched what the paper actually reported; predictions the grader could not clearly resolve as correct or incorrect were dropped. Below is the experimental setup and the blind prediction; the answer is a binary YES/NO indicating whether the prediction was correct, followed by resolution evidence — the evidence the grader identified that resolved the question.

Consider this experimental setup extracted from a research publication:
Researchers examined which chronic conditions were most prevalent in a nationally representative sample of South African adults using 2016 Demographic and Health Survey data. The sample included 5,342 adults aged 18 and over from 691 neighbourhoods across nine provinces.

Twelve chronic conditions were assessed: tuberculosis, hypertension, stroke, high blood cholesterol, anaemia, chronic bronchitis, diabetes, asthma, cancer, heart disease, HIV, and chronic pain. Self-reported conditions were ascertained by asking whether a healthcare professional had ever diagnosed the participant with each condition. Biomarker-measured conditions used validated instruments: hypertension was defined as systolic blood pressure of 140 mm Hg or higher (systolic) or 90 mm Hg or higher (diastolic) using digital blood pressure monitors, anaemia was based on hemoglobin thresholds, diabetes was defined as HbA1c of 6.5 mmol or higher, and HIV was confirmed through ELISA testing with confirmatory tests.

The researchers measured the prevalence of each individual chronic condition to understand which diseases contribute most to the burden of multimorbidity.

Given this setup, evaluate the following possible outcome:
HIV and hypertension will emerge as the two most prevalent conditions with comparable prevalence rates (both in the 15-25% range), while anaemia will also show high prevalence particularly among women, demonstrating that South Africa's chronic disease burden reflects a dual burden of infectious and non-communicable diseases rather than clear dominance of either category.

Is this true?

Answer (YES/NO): NO